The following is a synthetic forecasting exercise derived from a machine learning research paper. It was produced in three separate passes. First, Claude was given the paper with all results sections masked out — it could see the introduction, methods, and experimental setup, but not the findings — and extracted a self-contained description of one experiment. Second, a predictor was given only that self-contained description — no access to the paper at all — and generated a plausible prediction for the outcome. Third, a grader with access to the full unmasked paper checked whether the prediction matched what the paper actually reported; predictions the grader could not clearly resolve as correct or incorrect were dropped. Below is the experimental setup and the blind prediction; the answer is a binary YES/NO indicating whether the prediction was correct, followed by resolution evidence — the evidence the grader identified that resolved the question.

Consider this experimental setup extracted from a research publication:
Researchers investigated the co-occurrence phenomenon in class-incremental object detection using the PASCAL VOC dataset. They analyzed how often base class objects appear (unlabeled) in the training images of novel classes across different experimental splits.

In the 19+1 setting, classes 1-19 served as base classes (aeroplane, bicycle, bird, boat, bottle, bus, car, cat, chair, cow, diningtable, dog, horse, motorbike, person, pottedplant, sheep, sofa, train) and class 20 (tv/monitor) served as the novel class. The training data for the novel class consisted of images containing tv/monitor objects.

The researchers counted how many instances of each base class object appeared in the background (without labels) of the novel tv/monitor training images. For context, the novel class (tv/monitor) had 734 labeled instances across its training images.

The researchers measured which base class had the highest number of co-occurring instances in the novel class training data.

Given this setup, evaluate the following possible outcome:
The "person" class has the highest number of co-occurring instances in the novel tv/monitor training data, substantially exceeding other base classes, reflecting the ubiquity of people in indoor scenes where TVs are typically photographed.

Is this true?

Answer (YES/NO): NO